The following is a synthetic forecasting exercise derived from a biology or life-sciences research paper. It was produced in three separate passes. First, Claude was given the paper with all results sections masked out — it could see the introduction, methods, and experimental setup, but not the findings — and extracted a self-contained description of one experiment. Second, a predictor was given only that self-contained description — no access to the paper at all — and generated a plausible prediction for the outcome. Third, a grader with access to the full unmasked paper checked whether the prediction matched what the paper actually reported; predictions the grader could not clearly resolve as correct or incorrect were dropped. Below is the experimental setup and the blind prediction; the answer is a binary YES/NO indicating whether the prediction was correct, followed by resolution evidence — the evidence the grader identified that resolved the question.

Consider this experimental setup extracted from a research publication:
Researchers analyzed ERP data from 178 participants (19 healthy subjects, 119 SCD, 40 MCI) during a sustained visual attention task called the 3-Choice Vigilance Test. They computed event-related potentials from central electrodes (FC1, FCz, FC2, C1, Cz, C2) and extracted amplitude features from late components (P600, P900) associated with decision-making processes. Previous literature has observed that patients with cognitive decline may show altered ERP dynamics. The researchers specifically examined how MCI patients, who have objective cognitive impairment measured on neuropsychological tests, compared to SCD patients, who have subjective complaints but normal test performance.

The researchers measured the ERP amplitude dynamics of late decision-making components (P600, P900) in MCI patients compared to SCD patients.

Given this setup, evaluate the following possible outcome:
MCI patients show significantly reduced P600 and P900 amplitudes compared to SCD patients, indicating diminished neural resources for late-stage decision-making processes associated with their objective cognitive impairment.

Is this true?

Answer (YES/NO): NO